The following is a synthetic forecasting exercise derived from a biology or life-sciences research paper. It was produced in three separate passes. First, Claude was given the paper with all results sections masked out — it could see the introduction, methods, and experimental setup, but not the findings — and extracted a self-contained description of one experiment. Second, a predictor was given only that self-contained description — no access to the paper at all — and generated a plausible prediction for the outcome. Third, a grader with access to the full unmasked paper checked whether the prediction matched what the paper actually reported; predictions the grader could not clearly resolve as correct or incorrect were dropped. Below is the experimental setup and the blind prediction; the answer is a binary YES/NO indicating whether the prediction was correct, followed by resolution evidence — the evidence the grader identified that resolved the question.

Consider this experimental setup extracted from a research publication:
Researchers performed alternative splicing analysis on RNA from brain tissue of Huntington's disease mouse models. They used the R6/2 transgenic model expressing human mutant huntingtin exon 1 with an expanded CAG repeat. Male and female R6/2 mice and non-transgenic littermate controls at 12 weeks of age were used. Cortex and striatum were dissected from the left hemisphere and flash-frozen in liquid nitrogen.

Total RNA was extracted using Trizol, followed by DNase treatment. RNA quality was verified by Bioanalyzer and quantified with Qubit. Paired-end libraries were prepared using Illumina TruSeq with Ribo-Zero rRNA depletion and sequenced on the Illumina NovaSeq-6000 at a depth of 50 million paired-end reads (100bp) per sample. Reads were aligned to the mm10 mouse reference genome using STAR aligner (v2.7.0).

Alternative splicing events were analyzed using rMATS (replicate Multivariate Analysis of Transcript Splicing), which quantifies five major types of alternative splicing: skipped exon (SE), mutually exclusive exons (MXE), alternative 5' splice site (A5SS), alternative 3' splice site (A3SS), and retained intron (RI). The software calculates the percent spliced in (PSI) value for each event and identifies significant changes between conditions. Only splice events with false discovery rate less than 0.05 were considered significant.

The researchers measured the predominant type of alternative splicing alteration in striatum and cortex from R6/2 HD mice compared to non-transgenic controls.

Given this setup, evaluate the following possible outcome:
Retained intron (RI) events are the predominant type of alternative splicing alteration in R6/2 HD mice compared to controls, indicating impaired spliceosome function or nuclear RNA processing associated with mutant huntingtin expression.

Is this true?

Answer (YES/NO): NO